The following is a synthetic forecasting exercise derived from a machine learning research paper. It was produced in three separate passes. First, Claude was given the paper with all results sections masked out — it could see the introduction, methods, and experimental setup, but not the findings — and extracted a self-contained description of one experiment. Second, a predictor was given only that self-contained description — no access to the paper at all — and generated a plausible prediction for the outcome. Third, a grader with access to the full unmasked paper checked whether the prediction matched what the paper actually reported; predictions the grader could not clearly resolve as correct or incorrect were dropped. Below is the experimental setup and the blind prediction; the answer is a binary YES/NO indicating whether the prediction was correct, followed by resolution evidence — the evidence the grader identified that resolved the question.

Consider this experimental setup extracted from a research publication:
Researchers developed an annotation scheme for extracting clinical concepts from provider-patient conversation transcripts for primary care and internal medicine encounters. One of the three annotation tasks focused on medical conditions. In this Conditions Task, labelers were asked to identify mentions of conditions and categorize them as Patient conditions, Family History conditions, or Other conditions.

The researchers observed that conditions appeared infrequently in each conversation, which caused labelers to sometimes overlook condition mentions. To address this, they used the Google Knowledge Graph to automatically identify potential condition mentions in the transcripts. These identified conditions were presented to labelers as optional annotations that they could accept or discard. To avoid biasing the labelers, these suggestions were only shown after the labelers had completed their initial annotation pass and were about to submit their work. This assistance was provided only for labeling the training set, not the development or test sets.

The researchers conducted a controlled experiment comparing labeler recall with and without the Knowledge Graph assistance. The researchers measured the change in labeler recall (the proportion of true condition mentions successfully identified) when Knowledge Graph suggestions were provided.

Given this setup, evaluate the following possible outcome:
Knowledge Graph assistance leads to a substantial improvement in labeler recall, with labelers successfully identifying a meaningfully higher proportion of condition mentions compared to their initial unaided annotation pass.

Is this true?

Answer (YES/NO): NO